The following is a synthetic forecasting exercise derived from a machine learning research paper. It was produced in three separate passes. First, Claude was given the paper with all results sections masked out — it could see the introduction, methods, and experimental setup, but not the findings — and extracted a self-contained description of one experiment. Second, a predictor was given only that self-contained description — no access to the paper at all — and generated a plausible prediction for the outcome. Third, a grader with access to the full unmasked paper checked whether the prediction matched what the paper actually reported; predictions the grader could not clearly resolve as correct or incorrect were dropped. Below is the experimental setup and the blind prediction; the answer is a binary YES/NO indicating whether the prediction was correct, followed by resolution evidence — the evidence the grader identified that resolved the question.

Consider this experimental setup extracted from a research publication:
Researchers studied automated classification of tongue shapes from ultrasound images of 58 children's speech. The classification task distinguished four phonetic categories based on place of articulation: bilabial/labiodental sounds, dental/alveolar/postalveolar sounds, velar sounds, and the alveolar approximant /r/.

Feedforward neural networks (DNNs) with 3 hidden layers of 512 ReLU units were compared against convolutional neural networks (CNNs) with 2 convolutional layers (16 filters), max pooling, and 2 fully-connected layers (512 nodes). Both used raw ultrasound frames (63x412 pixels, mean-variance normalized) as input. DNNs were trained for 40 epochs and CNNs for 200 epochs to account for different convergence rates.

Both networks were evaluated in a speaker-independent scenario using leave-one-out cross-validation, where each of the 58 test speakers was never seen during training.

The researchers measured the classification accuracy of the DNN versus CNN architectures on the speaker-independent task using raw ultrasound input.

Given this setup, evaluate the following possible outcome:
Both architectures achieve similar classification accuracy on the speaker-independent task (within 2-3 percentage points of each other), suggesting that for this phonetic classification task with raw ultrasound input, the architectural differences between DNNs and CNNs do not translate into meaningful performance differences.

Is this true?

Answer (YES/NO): NO